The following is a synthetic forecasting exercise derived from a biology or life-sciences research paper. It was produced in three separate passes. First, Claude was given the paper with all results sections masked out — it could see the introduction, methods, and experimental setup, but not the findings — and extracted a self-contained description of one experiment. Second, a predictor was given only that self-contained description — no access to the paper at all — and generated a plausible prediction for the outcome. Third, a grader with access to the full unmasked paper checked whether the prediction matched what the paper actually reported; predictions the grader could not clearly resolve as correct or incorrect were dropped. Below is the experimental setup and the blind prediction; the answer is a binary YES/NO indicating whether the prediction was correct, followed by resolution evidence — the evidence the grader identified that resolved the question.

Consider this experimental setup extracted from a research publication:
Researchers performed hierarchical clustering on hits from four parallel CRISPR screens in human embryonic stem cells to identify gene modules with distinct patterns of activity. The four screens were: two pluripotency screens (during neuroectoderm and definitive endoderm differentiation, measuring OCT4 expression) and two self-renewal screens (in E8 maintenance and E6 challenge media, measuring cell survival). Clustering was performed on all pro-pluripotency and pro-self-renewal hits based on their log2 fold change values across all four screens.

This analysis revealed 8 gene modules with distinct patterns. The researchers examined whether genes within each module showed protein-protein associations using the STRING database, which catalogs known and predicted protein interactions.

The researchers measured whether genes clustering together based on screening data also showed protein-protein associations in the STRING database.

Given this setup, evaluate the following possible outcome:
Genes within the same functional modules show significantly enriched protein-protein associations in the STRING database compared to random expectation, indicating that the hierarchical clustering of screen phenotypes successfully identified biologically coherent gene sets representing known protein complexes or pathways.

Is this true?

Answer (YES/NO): YES